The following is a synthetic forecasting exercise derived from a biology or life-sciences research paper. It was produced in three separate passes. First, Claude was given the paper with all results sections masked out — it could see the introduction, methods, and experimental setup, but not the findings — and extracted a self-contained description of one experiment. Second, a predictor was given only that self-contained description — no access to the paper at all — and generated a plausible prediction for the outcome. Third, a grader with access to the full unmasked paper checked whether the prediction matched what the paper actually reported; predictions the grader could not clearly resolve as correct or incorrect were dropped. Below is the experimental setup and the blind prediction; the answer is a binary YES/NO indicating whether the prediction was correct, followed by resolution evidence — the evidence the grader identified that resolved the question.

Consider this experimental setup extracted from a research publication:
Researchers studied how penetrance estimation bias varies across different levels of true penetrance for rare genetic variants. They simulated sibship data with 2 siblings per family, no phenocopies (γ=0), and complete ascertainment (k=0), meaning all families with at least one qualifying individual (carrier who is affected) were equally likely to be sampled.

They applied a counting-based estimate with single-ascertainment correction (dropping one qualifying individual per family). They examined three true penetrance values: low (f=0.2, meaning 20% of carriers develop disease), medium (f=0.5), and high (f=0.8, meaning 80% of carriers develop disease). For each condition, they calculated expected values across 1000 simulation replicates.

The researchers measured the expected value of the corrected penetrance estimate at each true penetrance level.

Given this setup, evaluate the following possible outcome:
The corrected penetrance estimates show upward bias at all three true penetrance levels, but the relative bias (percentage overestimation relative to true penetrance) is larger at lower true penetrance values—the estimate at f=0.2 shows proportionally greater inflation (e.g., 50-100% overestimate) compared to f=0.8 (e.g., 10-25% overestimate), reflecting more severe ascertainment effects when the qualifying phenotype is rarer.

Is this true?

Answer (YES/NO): NO